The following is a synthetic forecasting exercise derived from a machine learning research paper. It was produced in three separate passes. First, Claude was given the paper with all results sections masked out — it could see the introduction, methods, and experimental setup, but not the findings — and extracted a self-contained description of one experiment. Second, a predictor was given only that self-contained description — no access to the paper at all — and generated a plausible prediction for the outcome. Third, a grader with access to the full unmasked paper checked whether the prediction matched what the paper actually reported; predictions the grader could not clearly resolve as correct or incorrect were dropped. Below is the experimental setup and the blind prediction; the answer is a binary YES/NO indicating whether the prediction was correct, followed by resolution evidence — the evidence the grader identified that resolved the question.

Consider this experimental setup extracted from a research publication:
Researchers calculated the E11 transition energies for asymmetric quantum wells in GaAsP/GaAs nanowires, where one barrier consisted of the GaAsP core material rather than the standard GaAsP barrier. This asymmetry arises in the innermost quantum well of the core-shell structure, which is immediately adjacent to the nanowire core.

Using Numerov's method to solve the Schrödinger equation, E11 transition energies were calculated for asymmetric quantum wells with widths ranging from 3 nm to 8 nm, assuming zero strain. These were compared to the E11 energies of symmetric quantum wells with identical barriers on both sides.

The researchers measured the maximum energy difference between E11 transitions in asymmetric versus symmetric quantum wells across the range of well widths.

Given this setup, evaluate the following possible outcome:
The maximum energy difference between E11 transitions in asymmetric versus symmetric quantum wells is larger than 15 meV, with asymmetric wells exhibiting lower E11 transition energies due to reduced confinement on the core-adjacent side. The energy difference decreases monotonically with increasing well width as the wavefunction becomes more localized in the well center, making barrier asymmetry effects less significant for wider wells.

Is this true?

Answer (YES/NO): NO